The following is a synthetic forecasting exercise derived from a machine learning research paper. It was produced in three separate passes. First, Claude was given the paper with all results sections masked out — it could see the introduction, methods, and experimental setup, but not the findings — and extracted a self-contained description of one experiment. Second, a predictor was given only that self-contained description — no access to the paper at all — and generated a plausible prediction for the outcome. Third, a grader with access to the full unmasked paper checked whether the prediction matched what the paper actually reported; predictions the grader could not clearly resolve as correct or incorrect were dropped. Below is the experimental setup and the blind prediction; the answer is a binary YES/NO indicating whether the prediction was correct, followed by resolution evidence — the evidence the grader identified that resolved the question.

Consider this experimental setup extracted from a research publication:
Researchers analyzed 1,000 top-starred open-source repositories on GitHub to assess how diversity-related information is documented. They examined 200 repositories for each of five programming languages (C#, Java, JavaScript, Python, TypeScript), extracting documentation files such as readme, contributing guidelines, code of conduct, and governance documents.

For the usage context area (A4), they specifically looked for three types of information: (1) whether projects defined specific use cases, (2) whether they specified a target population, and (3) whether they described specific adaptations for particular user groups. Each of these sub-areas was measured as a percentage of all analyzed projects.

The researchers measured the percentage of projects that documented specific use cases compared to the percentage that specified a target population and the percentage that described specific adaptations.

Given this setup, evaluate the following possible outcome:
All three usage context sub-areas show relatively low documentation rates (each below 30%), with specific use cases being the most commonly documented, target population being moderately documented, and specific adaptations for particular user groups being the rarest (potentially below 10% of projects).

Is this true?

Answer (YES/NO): NO